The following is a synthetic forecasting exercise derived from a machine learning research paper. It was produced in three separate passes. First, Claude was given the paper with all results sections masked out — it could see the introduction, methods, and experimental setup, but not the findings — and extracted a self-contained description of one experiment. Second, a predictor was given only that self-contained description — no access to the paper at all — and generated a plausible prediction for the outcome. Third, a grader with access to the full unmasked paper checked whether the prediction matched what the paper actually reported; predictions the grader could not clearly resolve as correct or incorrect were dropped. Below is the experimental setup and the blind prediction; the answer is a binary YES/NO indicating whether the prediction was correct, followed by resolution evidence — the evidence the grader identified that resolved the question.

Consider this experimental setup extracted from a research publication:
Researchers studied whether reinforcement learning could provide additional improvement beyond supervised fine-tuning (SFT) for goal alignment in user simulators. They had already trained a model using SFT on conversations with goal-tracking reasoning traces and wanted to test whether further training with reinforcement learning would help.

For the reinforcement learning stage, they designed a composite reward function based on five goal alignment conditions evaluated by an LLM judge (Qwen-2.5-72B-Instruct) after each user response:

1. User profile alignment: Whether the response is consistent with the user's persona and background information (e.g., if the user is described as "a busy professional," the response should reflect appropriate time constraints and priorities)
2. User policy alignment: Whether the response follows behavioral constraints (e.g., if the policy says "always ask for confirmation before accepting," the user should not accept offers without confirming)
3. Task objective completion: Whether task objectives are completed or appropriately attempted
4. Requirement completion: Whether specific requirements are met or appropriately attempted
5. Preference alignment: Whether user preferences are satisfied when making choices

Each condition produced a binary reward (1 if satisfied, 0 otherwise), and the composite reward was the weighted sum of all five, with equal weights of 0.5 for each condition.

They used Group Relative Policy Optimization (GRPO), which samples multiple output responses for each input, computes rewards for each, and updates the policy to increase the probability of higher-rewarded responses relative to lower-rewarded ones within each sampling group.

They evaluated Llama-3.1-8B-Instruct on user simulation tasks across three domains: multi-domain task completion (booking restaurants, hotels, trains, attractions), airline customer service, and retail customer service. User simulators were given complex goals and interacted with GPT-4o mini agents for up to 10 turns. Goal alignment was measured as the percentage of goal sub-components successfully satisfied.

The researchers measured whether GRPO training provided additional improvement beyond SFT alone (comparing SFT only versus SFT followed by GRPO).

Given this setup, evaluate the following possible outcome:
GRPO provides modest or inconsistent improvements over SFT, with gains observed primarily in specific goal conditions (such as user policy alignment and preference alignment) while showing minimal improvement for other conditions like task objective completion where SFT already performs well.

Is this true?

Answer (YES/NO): NO